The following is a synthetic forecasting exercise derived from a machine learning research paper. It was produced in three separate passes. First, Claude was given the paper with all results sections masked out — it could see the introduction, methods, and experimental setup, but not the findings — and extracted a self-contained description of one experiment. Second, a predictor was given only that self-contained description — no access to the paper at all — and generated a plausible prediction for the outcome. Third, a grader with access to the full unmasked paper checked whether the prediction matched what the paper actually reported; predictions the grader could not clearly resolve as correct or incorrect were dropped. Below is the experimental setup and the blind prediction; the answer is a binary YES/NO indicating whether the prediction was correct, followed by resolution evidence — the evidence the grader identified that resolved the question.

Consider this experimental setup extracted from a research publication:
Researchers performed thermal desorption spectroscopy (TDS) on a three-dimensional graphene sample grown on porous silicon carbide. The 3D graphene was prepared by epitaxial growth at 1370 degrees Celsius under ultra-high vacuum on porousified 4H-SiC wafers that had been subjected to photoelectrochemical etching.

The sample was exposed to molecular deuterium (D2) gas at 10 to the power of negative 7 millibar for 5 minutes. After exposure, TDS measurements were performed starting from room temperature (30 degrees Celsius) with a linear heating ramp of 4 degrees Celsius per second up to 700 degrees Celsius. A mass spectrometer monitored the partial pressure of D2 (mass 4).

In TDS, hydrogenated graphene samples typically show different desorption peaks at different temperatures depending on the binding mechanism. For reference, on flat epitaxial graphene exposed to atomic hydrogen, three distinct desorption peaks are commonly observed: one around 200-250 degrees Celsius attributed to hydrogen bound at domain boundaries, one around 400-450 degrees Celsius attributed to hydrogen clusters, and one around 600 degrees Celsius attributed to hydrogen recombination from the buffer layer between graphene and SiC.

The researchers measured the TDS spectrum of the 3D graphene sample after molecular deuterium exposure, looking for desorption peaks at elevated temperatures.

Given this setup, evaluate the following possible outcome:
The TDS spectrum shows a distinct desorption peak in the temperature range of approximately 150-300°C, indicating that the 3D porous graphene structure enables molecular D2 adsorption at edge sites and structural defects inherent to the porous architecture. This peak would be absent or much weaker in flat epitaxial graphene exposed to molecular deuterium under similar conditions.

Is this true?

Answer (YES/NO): NO